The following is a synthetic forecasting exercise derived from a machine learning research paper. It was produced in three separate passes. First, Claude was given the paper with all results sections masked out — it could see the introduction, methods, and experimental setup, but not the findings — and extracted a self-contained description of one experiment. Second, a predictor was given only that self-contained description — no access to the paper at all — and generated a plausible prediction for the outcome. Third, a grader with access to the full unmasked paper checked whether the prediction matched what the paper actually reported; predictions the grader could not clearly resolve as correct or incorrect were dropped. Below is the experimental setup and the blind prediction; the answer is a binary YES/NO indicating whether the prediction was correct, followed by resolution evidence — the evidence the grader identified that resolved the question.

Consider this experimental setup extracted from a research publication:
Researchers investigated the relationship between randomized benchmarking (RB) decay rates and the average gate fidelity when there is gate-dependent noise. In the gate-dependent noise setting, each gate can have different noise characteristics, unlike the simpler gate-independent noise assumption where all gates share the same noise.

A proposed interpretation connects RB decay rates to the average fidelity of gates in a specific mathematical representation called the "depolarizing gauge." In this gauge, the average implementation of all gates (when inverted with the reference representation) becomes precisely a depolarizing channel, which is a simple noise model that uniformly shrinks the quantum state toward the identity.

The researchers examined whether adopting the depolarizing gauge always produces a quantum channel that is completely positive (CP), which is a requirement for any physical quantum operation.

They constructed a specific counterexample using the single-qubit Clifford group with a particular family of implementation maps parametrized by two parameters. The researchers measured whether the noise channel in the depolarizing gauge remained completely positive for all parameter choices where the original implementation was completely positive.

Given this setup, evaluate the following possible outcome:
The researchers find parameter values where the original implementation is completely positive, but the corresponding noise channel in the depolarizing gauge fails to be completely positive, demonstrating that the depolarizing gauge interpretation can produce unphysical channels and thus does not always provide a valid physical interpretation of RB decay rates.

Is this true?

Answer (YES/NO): YES